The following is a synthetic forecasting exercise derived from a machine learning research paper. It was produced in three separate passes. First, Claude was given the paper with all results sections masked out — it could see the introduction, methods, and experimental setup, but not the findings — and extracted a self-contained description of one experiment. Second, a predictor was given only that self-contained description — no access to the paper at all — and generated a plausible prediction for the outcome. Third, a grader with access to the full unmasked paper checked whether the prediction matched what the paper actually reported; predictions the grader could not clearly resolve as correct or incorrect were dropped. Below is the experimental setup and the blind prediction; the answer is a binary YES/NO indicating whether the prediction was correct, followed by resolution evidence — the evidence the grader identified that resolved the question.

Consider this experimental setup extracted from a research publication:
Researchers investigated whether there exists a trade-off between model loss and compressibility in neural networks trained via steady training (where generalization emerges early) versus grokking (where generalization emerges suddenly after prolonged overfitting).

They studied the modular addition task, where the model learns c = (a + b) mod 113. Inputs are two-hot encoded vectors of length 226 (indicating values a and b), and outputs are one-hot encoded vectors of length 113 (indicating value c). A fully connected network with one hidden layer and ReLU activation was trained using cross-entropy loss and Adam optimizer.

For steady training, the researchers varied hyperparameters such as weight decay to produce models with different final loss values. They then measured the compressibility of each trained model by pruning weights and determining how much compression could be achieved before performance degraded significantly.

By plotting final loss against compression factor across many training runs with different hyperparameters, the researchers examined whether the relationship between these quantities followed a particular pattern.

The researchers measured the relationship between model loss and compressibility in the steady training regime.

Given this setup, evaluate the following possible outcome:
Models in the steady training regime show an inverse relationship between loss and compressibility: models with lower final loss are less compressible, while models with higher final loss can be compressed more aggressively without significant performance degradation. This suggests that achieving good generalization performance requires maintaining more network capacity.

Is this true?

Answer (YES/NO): NO